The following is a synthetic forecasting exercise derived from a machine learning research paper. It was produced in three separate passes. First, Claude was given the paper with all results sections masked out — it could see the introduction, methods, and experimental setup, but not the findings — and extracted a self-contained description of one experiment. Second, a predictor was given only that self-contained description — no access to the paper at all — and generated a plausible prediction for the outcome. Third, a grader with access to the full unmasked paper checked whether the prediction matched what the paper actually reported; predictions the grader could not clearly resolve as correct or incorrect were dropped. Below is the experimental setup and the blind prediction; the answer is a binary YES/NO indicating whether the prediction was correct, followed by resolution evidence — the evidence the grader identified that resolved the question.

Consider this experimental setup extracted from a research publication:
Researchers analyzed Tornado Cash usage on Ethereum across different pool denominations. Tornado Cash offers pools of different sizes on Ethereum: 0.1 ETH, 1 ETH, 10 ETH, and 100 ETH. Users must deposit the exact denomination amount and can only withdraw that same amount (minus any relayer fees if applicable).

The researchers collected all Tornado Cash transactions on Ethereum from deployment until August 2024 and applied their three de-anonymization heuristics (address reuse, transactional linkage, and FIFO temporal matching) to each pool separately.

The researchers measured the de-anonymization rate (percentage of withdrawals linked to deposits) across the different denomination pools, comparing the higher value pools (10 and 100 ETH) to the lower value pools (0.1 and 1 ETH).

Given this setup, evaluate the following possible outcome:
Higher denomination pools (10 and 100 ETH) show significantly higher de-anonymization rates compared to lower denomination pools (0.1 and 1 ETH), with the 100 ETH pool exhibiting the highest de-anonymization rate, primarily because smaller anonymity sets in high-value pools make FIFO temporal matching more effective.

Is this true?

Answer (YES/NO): NO